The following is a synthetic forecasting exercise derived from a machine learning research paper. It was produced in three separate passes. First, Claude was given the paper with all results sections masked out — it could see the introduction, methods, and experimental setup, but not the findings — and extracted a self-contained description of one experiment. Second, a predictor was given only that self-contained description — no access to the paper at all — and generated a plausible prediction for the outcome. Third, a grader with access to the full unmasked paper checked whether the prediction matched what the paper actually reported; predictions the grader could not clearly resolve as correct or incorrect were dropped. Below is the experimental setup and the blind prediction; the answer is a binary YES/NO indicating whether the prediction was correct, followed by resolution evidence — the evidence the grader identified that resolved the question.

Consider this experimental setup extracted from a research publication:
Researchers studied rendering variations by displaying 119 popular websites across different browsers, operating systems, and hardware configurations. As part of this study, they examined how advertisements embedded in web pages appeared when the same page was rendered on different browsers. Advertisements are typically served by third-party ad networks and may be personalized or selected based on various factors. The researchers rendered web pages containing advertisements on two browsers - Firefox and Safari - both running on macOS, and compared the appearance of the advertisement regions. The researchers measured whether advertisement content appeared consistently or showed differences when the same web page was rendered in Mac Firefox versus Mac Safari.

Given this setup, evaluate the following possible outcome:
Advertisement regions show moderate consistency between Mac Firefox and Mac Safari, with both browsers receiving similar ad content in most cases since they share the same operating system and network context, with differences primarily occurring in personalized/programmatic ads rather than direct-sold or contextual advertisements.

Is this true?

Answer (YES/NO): NO